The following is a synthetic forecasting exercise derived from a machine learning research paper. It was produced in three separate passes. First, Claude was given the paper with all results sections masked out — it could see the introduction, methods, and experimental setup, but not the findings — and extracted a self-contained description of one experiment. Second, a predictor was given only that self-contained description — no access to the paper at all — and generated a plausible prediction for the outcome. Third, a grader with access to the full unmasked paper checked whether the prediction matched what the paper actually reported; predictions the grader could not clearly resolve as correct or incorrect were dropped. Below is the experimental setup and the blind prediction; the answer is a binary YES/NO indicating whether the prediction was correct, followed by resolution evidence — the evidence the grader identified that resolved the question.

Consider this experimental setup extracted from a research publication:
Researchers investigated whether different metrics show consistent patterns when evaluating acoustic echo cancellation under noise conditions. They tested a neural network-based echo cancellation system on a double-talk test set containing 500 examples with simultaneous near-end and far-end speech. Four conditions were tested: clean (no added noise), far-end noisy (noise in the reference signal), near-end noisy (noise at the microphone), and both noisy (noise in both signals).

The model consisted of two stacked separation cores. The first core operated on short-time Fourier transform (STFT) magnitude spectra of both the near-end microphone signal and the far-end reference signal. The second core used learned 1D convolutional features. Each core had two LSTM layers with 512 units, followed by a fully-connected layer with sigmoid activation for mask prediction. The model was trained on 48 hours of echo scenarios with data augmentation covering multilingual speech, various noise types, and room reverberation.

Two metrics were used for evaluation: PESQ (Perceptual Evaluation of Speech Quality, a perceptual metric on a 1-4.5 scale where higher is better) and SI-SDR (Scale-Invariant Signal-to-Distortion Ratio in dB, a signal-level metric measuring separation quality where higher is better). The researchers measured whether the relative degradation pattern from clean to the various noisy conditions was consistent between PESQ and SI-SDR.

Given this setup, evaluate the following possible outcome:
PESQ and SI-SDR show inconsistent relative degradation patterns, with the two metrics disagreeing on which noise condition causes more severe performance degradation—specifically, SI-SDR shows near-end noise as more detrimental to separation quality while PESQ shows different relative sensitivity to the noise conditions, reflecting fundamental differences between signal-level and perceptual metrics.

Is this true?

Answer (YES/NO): NO